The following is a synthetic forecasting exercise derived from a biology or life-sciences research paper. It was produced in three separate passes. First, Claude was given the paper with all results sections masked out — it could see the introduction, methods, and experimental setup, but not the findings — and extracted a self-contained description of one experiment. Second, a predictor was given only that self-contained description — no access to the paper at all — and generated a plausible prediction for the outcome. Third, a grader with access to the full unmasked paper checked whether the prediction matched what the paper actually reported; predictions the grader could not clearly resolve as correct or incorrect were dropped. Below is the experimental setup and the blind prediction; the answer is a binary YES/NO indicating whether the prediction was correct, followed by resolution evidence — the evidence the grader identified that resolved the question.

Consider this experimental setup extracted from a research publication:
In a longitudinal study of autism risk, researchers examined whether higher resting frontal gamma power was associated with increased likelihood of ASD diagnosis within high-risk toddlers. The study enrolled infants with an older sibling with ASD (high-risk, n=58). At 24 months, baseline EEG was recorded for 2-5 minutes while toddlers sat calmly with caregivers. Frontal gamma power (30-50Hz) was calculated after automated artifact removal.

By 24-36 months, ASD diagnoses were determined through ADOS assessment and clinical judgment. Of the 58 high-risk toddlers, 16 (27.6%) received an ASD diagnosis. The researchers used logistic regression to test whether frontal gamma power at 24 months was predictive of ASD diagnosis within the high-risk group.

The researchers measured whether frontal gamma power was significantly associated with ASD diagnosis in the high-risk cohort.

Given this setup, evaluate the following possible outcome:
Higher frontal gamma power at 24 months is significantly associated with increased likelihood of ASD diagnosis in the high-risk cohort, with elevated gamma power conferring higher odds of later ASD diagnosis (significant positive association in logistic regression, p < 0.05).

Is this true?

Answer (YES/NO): NO